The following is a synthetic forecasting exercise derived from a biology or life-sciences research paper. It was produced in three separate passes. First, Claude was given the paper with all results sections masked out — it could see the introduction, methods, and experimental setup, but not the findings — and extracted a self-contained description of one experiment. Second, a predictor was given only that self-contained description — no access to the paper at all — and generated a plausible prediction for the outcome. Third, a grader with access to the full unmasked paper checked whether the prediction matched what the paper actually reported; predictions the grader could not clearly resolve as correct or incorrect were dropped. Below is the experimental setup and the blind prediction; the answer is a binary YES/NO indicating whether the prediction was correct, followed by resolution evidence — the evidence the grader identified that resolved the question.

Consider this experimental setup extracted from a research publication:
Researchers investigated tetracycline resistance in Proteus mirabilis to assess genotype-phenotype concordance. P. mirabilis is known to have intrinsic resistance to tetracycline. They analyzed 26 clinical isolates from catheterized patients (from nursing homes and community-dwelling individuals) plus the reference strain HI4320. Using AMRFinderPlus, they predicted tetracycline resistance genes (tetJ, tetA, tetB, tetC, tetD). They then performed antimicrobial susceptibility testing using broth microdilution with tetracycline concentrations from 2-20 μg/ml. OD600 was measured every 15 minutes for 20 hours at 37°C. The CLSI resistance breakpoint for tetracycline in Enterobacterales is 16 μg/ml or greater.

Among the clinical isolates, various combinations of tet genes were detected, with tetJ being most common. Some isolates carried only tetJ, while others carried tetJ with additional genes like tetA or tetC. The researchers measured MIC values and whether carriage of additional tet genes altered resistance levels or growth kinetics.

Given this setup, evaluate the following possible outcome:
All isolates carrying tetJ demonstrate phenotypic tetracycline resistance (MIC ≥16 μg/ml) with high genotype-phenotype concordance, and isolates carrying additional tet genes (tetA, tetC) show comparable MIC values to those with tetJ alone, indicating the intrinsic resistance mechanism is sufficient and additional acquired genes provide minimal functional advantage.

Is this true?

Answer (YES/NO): YES